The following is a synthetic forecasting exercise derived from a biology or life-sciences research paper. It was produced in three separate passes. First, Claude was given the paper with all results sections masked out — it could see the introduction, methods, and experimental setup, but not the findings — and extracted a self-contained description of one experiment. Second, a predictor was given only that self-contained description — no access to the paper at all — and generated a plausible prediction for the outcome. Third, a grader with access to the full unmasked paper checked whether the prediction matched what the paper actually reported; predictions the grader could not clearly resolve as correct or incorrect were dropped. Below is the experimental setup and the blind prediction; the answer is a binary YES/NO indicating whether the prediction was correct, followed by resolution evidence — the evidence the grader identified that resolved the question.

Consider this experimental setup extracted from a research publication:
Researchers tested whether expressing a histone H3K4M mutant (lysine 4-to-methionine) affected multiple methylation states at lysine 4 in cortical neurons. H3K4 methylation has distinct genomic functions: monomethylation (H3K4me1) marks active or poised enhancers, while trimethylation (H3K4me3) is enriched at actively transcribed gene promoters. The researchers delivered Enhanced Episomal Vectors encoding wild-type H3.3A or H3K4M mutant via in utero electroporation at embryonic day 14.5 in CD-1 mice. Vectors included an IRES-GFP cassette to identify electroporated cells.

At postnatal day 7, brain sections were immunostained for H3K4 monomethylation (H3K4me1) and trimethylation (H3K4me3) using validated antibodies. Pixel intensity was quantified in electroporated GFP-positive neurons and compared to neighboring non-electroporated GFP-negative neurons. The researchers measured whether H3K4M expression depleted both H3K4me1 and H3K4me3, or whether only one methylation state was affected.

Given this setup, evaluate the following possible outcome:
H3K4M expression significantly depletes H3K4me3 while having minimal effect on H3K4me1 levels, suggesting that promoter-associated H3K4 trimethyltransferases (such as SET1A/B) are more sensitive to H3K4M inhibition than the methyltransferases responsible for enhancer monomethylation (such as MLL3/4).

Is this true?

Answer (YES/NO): NO